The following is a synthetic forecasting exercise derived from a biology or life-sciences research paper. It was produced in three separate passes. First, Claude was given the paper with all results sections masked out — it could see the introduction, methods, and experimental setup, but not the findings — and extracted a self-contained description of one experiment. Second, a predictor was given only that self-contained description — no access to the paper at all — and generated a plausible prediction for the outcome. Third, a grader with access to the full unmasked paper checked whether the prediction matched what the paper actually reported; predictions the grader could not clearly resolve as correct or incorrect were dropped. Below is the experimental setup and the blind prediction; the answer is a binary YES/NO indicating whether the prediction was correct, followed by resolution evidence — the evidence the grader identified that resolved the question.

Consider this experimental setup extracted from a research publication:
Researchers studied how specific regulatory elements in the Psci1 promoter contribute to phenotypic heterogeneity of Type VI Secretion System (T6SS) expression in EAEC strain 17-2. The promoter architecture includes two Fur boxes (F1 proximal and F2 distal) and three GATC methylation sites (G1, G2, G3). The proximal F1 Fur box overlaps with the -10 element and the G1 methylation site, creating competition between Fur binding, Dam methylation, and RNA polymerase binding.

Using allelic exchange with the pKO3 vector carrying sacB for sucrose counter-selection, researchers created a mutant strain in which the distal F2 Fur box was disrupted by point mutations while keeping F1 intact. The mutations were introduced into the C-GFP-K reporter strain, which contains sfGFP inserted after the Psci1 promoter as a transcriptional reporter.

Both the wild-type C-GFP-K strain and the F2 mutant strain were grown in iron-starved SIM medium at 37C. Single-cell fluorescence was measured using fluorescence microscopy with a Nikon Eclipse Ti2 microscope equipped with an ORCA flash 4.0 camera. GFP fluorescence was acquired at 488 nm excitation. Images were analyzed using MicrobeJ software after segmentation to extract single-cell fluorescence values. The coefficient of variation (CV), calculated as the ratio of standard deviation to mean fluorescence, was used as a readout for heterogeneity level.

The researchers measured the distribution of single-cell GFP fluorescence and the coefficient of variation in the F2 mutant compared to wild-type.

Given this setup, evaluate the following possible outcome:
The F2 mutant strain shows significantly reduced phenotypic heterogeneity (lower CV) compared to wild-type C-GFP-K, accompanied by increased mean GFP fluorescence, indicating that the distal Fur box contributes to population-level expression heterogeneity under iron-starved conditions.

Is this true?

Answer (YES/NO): YES